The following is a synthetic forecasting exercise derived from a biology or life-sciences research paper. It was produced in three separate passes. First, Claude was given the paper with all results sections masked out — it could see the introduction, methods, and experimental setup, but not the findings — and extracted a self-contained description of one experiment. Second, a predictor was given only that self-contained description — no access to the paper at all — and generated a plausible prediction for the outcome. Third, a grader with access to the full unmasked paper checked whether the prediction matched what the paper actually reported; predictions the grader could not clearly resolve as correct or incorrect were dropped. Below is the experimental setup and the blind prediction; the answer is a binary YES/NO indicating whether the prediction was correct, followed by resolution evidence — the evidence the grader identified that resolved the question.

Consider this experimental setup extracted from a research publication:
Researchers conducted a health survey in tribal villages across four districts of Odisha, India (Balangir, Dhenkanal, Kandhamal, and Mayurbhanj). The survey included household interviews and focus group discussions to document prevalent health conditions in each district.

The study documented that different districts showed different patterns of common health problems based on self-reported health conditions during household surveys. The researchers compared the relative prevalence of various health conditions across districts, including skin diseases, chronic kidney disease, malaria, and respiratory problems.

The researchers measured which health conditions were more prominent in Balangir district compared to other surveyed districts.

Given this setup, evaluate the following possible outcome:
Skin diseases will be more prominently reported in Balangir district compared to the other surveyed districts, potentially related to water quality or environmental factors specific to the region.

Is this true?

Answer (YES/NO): YES